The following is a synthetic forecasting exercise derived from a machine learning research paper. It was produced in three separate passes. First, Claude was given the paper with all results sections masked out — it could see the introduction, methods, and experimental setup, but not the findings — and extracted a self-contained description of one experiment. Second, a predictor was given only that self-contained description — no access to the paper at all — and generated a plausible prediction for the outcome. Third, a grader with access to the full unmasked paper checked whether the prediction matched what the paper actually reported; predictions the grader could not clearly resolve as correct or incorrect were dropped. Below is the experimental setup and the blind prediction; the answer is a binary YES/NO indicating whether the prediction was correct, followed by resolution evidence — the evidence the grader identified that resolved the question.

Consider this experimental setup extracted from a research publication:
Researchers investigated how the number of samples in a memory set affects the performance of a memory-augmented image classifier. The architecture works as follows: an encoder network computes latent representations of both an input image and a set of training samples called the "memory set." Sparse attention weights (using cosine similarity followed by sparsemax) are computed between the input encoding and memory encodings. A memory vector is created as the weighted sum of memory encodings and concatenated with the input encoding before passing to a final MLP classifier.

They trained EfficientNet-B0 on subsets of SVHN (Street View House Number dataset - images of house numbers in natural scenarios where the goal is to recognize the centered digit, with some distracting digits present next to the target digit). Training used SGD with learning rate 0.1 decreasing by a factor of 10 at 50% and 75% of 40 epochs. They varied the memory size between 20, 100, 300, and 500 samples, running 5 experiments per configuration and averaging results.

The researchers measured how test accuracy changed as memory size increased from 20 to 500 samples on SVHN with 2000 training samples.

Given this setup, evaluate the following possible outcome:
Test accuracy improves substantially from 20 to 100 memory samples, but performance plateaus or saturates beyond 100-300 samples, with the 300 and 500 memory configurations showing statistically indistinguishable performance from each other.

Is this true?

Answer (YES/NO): NO